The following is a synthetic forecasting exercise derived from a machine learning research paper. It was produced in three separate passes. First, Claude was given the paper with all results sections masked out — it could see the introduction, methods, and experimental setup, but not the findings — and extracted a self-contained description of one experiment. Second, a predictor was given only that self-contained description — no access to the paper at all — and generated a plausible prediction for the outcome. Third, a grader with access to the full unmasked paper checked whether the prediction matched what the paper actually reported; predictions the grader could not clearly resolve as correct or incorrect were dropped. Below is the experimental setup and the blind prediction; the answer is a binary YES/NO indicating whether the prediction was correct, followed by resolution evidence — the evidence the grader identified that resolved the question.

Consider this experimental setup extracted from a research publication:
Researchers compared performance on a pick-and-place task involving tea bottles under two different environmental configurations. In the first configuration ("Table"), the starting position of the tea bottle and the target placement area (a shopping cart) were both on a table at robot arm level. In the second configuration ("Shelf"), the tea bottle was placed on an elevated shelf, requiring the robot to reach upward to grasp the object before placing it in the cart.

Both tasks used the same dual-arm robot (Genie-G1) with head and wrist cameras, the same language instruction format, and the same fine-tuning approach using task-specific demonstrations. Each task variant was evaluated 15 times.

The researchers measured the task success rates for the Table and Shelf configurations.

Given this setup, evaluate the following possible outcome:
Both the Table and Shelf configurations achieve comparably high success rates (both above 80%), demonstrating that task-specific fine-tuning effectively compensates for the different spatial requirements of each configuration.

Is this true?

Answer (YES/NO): YES